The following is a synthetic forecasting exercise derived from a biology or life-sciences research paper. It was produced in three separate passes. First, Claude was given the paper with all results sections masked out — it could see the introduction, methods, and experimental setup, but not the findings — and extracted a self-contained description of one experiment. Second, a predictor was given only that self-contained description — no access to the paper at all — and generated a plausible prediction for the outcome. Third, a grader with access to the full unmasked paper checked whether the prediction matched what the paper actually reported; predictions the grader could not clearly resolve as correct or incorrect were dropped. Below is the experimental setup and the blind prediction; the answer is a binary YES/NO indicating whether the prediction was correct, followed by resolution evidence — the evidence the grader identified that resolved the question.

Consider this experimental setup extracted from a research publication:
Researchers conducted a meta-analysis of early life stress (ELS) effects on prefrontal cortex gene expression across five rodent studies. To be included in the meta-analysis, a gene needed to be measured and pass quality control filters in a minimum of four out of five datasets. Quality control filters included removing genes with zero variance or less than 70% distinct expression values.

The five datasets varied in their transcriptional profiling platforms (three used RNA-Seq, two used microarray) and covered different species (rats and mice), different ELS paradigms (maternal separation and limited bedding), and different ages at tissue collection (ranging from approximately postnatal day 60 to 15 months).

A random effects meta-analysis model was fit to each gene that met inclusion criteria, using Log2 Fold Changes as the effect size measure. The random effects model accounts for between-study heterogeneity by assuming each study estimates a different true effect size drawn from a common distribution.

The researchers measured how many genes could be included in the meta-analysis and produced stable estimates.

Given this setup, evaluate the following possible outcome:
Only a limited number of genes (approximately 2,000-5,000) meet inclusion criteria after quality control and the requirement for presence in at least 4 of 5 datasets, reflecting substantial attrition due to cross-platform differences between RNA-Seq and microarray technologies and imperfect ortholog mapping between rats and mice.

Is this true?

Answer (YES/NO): NO